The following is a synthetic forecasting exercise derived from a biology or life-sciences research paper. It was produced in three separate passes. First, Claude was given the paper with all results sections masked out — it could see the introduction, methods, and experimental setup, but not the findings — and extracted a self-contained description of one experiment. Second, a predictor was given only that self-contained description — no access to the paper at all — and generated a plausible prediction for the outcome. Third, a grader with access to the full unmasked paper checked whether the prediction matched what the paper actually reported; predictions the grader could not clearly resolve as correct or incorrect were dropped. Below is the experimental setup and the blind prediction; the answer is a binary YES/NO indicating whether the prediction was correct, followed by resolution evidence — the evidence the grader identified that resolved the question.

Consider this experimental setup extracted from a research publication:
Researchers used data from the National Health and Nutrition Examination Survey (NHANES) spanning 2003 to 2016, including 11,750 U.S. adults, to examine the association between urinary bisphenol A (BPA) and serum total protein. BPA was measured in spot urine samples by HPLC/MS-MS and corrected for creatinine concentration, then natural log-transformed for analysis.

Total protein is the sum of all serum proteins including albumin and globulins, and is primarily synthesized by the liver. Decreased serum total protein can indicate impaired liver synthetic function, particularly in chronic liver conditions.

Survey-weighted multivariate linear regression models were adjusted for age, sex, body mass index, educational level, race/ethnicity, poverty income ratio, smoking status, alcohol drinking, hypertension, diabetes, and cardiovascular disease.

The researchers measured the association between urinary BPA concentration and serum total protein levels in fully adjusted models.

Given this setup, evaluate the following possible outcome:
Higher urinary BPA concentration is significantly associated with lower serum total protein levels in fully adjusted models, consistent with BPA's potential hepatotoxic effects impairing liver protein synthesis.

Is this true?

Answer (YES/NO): NO